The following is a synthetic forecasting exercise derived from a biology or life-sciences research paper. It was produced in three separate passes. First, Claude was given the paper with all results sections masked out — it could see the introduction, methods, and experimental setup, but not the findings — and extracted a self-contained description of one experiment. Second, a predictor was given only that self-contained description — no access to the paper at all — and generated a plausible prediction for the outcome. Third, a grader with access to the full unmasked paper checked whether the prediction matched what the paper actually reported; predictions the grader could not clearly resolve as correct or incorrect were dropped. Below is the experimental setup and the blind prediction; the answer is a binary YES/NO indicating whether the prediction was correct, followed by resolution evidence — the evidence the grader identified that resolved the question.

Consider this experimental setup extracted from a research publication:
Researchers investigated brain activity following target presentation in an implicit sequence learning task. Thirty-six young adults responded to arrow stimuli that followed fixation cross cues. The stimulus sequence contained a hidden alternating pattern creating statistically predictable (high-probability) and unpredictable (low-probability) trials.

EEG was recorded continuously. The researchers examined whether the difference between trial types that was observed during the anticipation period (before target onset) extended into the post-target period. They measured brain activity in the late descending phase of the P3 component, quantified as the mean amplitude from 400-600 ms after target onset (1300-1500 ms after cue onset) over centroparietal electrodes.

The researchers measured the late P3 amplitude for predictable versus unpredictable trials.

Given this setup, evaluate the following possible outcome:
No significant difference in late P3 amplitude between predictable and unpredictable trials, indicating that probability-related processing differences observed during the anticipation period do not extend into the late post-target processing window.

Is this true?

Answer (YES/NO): NO